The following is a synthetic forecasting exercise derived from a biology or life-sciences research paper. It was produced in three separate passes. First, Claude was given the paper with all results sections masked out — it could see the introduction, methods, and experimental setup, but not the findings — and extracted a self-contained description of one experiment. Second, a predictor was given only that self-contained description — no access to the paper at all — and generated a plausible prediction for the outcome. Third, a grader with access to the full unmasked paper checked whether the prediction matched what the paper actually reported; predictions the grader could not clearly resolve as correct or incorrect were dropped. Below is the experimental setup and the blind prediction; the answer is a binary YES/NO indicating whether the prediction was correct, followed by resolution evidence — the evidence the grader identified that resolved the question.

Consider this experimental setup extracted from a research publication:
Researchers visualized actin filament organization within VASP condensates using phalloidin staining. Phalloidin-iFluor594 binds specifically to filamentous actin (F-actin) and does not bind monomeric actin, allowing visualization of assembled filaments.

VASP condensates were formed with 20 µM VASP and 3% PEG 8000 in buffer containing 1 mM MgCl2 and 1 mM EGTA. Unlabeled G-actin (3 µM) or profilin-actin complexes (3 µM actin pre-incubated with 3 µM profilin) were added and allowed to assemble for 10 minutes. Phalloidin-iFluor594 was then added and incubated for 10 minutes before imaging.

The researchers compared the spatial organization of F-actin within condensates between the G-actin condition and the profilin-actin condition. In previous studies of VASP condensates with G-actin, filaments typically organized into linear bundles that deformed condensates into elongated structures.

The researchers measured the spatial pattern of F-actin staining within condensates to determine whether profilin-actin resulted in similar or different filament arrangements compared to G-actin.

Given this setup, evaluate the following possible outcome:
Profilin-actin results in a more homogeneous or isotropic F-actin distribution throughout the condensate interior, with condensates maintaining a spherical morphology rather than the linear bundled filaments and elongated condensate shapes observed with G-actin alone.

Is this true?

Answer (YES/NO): NO